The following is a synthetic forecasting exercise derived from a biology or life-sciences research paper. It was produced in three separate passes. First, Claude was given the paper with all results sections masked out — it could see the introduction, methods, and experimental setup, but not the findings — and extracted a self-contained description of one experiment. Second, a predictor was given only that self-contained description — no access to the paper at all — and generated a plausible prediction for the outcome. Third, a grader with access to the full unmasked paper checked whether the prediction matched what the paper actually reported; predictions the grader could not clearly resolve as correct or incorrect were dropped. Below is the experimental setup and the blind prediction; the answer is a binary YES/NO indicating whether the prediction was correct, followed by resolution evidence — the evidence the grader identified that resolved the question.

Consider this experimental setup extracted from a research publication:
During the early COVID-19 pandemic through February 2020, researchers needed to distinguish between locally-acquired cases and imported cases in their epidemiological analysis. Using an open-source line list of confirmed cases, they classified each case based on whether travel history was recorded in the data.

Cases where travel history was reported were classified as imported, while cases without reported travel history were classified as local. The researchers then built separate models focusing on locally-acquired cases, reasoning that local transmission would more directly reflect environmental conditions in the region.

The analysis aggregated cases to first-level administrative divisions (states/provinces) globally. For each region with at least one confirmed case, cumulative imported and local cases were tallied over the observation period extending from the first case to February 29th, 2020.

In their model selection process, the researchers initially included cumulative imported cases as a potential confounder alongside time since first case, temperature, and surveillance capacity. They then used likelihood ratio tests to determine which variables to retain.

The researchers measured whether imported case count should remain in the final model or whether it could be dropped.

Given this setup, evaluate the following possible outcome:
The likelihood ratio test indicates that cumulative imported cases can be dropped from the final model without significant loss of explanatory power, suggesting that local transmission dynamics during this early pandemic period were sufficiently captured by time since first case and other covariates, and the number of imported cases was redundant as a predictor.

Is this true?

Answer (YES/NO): YES